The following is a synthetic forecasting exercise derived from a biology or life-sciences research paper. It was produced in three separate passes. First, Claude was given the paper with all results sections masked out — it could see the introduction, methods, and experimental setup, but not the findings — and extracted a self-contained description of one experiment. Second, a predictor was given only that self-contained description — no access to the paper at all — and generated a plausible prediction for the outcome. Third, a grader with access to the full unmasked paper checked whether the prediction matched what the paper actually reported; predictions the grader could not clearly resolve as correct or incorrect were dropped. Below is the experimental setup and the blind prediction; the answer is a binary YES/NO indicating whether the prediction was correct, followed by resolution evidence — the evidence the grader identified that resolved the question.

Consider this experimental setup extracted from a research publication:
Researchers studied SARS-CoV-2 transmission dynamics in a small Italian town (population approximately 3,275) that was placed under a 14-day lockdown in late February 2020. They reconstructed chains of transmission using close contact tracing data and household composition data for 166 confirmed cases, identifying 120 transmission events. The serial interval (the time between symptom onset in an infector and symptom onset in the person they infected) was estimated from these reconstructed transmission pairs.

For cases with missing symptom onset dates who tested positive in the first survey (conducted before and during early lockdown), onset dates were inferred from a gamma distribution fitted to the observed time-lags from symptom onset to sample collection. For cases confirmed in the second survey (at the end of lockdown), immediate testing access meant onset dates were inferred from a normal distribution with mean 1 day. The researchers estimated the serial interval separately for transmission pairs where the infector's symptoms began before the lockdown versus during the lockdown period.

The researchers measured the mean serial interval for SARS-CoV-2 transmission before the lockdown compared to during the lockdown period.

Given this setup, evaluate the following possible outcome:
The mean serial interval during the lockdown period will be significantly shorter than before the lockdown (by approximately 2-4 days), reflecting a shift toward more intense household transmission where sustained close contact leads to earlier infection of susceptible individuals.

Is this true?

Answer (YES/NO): NO